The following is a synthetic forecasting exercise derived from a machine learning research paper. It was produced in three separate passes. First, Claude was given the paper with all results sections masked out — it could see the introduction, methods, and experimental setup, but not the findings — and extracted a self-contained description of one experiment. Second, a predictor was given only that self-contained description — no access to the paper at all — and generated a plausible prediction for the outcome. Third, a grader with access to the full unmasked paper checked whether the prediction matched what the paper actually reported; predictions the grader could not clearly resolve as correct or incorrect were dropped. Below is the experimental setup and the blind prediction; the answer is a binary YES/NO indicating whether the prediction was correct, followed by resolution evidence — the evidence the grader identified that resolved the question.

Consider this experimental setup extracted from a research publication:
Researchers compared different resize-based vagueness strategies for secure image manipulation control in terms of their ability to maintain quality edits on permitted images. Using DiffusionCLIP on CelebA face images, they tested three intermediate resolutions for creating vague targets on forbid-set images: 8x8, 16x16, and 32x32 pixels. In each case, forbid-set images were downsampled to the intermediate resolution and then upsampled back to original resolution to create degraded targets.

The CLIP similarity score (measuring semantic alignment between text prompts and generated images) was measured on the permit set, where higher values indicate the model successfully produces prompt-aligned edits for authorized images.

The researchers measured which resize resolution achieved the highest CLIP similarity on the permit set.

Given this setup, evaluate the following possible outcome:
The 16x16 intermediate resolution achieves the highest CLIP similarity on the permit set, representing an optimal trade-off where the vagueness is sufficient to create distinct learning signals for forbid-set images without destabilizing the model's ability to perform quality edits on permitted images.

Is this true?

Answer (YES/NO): YES